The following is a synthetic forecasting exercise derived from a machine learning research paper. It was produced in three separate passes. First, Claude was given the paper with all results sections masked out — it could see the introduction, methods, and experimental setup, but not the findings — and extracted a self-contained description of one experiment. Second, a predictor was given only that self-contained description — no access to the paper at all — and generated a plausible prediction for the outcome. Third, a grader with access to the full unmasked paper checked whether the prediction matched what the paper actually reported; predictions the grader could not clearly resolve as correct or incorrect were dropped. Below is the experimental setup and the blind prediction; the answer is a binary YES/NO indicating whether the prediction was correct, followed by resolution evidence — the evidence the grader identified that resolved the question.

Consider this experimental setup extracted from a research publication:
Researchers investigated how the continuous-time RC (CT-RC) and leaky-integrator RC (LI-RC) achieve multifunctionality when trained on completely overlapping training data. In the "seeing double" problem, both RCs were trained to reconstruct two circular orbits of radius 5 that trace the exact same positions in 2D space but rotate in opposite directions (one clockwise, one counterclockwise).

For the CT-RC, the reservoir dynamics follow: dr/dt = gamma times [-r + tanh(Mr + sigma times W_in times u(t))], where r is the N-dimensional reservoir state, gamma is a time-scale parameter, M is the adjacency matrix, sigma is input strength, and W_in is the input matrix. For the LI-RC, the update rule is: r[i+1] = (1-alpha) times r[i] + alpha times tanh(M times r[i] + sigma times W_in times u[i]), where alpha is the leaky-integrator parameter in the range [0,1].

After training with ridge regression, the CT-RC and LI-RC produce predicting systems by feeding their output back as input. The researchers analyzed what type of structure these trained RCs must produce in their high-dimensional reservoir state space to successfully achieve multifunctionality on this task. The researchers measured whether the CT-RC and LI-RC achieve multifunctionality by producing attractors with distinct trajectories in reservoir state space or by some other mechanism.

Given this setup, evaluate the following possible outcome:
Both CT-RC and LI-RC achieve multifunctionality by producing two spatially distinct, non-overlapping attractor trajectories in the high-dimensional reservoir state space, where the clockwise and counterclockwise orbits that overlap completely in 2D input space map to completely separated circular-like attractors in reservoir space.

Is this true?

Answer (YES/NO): NO